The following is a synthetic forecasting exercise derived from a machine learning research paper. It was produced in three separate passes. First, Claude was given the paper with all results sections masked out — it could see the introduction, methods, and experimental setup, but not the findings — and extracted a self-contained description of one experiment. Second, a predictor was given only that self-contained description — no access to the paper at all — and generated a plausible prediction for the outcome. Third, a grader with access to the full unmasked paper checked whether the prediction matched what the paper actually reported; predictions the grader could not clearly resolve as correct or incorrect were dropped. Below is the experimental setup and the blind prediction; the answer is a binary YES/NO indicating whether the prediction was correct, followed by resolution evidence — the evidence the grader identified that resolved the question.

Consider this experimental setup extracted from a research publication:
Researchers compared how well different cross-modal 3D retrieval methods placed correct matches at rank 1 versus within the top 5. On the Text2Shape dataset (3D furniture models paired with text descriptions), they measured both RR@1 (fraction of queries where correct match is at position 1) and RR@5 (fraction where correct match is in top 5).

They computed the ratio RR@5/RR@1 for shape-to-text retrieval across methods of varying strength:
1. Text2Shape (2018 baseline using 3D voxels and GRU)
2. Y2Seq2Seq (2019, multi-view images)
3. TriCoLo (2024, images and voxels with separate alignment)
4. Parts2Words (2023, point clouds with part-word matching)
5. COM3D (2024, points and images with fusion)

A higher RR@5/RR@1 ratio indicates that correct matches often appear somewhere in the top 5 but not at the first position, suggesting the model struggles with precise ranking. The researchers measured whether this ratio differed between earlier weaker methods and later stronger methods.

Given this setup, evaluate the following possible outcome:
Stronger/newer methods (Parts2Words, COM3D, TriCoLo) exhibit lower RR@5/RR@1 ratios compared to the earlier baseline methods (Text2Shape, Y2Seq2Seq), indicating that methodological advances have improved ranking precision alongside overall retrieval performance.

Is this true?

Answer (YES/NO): YES